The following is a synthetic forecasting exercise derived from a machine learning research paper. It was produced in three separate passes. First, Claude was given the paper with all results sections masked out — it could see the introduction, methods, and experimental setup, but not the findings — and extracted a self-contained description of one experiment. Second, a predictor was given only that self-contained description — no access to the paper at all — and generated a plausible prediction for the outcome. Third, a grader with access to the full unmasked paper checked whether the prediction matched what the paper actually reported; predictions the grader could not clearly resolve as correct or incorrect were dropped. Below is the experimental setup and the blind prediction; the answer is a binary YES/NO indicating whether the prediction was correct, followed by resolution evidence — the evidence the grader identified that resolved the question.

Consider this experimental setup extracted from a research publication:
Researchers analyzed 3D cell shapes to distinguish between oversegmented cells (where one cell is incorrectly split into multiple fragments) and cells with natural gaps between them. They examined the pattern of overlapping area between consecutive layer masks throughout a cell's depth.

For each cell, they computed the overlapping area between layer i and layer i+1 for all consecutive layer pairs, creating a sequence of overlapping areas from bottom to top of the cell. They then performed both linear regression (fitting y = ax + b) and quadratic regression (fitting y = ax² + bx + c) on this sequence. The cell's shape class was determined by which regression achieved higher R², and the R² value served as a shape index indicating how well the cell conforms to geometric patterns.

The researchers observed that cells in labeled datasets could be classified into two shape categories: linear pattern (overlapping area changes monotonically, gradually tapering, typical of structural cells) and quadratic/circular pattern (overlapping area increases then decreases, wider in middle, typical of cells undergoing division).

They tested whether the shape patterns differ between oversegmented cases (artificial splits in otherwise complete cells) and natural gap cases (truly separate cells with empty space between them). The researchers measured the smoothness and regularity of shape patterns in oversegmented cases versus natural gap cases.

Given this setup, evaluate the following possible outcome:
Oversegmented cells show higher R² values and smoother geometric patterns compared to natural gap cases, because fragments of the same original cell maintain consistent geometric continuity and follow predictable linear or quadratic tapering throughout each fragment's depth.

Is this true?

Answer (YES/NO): YES